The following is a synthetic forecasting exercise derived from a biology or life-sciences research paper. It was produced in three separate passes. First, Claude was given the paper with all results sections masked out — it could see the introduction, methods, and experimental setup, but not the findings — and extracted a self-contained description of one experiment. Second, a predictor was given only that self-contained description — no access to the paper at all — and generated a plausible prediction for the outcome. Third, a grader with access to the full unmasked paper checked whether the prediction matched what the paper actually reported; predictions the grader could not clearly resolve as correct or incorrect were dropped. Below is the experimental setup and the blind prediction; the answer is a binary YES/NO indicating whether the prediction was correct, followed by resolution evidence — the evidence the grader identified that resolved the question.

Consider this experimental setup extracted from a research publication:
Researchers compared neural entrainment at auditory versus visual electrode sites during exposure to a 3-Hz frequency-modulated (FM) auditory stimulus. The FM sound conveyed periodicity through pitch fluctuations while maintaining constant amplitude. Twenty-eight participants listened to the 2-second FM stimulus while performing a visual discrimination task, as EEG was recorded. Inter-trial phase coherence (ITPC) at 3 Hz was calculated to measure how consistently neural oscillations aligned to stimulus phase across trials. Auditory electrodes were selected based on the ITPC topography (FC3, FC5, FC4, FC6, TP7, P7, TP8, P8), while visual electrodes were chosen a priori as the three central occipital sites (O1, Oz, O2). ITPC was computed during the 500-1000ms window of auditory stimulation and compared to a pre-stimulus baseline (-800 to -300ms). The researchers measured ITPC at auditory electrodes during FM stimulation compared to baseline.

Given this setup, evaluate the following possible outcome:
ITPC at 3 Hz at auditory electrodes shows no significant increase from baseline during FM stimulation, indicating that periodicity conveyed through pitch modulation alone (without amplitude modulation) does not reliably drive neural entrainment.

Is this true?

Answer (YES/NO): NO